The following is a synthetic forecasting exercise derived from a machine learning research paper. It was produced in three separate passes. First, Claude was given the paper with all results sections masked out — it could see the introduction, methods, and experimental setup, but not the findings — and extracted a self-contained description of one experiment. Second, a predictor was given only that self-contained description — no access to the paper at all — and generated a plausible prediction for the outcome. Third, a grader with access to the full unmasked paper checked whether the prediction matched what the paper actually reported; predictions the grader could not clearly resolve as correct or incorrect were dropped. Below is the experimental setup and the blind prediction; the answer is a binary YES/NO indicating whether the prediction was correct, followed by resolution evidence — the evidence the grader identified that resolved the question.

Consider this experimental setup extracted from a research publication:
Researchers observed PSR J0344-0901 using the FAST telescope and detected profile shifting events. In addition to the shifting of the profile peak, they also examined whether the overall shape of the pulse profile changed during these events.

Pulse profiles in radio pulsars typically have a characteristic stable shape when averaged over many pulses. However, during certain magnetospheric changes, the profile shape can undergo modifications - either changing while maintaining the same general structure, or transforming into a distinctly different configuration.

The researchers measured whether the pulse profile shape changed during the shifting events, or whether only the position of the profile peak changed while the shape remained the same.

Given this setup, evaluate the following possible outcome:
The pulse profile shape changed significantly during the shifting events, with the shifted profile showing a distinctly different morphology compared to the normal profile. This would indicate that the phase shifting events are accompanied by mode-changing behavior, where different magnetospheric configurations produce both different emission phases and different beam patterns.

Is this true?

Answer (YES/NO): YES